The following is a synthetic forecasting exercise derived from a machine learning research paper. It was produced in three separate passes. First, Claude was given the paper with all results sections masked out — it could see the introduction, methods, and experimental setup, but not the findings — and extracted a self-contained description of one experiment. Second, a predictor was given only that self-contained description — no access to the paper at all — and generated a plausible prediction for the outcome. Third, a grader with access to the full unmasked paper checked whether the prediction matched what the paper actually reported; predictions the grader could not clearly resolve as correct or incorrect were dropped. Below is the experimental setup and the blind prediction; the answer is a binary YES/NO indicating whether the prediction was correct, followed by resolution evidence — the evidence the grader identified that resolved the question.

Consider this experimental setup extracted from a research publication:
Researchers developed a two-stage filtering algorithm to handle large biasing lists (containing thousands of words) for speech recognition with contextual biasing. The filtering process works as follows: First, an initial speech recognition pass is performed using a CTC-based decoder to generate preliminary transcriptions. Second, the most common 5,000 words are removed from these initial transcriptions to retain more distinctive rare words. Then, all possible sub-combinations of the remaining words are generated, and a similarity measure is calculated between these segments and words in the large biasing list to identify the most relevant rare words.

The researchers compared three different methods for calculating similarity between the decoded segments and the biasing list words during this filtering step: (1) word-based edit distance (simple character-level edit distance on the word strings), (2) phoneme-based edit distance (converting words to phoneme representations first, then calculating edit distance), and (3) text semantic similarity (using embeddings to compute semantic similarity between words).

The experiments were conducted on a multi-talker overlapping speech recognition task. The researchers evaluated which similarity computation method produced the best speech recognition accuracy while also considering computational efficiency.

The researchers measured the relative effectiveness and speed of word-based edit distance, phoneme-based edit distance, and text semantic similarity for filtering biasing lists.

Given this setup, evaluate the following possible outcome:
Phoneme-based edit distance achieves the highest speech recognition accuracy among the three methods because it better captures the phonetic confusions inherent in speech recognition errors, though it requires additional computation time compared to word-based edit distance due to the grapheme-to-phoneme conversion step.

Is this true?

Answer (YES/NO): NO